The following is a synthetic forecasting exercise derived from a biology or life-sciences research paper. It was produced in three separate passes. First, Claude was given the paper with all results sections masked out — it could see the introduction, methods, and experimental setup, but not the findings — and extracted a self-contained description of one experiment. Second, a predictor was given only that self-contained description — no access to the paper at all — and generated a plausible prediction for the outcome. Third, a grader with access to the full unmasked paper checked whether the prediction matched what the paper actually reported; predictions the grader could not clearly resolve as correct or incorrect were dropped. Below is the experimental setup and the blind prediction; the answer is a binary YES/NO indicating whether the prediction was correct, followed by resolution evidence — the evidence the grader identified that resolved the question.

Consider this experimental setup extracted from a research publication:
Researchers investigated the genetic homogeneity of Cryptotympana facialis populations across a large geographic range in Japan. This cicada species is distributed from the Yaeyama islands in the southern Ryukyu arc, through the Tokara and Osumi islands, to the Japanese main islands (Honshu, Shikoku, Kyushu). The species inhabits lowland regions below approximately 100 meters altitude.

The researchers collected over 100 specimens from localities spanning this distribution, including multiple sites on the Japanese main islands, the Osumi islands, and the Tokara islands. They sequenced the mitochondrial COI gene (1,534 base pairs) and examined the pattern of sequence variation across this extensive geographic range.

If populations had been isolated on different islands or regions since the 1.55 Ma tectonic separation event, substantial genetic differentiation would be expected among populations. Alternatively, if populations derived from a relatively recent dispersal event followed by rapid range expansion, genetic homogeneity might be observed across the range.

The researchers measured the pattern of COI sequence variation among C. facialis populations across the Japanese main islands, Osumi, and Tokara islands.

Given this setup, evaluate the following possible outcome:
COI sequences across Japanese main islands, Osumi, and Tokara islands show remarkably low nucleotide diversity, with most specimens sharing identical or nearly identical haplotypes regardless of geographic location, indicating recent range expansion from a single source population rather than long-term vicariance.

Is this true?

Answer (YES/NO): YES